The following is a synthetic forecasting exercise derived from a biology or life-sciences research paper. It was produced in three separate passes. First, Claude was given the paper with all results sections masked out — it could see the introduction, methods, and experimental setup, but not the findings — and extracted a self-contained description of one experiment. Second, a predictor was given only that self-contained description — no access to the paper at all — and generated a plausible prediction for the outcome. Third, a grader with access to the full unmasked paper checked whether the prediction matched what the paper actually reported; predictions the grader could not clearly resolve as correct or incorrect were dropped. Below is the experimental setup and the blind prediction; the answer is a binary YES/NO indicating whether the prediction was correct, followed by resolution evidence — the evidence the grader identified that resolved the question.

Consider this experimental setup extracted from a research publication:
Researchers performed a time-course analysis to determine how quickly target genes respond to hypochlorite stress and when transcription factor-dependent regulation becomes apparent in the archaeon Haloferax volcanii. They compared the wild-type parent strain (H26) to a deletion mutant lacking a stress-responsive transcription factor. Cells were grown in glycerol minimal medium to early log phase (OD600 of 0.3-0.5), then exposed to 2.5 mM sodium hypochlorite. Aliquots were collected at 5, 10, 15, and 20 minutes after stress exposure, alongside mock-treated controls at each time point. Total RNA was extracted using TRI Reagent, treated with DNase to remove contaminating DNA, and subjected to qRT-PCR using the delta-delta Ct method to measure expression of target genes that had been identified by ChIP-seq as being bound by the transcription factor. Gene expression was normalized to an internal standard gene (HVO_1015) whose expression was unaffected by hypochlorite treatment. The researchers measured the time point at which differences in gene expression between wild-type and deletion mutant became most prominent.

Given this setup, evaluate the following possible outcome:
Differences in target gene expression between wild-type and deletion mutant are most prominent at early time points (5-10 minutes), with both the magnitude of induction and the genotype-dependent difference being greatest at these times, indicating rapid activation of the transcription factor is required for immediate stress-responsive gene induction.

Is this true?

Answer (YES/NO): NO